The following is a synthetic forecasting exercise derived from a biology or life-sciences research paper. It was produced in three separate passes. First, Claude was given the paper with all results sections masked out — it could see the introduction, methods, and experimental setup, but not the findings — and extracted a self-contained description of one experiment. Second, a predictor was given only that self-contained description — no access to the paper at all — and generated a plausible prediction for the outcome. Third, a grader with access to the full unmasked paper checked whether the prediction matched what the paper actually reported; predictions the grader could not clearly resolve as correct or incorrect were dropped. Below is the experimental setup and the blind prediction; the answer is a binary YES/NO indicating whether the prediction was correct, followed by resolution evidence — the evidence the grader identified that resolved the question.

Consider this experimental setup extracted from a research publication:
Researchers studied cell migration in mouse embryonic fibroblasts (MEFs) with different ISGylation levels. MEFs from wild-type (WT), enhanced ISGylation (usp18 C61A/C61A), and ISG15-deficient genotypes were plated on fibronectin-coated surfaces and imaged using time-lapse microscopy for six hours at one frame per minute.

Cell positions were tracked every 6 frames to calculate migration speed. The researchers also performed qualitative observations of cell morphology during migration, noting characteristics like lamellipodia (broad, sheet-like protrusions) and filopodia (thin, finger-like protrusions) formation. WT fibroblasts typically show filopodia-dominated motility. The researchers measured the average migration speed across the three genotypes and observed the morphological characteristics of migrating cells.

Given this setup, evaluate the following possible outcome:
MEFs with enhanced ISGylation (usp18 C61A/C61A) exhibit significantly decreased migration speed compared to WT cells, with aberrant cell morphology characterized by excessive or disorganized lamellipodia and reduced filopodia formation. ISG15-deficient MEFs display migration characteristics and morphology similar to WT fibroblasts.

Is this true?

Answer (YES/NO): NO